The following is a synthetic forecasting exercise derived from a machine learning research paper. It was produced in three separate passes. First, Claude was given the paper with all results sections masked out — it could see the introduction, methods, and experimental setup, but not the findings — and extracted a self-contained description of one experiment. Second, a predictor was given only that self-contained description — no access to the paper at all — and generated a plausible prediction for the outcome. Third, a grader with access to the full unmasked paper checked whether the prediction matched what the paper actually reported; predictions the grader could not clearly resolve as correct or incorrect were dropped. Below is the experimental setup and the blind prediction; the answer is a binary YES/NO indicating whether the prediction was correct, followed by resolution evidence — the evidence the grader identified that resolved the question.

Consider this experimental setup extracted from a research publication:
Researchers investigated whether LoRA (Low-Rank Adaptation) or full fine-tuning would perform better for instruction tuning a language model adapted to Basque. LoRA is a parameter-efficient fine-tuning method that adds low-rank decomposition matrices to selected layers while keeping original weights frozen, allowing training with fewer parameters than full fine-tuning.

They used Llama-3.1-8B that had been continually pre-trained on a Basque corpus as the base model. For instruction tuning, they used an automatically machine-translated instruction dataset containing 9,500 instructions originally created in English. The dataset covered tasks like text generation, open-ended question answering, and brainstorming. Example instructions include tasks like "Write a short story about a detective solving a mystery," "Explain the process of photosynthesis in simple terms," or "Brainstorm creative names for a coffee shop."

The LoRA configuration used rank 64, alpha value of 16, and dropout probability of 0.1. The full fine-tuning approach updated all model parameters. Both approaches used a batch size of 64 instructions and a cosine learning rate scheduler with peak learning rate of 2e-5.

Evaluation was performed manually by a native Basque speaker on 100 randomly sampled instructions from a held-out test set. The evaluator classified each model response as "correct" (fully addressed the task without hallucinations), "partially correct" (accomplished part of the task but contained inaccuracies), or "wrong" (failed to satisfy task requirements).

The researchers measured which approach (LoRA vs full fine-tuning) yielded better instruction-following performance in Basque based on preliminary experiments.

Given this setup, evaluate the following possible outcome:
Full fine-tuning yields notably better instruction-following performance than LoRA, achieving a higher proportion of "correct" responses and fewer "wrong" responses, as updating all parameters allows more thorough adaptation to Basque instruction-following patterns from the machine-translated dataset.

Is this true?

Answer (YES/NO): NO